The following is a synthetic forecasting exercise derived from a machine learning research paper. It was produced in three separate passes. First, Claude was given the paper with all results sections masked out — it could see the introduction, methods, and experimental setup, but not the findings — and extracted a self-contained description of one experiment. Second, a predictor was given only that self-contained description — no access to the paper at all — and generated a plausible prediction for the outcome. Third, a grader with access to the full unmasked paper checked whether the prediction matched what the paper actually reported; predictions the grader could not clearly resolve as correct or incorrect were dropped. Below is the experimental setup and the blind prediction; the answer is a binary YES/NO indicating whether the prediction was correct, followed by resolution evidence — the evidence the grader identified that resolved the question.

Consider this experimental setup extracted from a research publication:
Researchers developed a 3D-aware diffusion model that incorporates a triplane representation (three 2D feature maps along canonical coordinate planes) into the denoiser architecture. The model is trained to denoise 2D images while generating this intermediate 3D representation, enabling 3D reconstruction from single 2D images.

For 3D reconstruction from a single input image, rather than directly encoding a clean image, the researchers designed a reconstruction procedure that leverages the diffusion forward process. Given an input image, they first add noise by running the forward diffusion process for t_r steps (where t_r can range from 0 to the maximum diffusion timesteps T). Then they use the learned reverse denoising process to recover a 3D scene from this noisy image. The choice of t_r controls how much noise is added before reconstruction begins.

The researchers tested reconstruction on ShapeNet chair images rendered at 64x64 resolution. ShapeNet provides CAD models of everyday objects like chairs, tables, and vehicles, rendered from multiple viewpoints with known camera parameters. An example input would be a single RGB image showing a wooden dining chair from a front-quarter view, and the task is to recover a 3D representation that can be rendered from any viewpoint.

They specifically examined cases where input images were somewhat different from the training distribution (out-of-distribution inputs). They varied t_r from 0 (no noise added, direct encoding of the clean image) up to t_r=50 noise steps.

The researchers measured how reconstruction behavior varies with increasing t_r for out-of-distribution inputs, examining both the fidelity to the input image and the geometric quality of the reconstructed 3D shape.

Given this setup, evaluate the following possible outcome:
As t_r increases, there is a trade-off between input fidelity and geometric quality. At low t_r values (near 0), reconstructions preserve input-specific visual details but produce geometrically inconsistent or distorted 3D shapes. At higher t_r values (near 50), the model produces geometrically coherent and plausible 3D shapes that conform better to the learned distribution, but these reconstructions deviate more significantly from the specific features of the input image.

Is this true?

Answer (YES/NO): YES